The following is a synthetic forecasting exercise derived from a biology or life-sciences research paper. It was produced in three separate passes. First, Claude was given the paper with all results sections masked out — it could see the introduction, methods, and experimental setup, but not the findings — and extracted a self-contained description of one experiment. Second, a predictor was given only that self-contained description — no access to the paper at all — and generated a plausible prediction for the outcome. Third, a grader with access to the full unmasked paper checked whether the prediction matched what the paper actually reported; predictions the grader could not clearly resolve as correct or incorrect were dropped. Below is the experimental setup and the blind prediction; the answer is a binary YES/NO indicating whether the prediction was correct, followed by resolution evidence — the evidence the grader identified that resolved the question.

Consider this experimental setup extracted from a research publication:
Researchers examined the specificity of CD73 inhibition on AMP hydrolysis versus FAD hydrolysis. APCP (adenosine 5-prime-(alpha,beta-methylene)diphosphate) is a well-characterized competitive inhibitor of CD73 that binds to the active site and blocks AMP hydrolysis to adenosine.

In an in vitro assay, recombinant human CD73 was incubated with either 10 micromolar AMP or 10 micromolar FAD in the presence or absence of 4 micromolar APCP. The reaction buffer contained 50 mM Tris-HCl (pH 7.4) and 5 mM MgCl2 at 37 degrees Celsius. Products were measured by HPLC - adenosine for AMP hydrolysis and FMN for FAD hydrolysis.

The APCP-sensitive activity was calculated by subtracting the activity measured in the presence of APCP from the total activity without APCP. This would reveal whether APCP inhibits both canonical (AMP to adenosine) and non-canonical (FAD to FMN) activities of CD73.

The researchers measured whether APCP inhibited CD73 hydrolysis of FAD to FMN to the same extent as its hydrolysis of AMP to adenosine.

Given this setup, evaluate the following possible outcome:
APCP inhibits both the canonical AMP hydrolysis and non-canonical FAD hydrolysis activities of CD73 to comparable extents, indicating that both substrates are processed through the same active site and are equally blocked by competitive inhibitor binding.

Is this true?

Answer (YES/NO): YES